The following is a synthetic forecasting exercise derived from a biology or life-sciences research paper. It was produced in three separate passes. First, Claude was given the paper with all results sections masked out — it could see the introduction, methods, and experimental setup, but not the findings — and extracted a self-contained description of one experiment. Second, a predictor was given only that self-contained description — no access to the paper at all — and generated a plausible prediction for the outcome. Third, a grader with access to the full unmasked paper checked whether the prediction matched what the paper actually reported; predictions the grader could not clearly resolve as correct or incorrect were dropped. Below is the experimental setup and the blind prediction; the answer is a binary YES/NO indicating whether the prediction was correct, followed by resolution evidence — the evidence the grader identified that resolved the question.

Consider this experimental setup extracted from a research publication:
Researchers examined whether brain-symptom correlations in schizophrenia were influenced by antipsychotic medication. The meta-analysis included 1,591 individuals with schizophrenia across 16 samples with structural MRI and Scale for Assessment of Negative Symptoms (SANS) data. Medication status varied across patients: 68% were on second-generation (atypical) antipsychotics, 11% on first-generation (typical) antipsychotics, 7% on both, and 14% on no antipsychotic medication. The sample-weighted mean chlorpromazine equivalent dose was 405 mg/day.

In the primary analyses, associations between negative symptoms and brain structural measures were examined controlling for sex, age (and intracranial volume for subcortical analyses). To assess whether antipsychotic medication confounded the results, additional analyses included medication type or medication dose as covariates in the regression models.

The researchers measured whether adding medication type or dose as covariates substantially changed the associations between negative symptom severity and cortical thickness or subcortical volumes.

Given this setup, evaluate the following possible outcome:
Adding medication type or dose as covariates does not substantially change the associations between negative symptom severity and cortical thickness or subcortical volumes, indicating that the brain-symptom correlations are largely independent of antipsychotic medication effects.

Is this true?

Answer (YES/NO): YES